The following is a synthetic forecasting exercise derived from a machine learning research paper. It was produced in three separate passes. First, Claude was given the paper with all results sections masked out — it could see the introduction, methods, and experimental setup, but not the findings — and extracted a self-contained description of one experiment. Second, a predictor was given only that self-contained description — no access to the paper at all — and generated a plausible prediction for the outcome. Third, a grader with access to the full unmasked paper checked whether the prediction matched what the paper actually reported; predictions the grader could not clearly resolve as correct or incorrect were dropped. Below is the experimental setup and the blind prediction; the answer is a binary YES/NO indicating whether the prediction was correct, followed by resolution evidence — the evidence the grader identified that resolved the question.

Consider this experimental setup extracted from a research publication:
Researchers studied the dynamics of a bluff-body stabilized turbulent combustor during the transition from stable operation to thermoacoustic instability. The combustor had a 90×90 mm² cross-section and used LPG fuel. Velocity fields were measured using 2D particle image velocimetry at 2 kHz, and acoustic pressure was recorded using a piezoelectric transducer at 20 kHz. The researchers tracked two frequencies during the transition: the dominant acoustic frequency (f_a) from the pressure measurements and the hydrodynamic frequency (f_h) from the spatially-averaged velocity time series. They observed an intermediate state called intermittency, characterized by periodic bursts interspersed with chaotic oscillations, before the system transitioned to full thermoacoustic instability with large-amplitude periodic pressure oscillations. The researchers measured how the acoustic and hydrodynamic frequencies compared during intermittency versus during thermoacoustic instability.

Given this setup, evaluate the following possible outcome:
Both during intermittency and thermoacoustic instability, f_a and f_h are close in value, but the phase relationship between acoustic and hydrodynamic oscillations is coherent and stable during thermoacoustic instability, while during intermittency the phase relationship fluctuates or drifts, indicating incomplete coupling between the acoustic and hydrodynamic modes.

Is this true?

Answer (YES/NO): NO